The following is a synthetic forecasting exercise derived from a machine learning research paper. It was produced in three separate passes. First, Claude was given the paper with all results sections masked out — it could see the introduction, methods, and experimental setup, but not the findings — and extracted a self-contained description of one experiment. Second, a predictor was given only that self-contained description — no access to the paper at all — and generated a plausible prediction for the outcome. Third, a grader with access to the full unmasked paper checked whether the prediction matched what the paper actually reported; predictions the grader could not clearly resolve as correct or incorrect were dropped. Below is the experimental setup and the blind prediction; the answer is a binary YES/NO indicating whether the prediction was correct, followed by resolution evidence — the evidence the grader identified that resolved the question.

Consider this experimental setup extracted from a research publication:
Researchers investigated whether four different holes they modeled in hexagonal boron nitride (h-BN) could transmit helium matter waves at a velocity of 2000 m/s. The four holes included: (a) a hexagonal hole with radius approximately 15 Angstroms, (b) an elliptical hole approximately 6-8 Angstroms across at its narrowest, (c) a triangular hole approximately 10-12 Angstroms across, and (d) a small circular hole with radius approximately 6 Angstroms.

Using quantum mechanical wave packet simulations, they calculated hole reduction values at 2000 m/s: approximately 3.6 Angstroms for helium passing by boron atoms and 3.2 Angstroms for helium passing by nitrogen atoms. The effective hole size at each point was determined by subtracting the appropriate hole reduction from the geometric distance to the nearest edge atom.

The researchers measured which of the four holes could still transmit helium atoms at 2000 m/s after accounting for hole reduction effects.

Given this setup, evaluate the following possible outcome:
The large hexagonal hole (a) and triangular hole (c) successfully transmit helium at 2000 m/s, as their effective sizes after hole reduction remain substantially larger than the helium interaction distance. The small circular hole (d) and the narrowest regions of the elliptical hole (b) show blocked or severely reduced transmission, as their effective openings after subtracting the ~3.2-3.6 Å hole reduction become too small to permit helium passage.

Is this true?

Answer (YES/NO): YES